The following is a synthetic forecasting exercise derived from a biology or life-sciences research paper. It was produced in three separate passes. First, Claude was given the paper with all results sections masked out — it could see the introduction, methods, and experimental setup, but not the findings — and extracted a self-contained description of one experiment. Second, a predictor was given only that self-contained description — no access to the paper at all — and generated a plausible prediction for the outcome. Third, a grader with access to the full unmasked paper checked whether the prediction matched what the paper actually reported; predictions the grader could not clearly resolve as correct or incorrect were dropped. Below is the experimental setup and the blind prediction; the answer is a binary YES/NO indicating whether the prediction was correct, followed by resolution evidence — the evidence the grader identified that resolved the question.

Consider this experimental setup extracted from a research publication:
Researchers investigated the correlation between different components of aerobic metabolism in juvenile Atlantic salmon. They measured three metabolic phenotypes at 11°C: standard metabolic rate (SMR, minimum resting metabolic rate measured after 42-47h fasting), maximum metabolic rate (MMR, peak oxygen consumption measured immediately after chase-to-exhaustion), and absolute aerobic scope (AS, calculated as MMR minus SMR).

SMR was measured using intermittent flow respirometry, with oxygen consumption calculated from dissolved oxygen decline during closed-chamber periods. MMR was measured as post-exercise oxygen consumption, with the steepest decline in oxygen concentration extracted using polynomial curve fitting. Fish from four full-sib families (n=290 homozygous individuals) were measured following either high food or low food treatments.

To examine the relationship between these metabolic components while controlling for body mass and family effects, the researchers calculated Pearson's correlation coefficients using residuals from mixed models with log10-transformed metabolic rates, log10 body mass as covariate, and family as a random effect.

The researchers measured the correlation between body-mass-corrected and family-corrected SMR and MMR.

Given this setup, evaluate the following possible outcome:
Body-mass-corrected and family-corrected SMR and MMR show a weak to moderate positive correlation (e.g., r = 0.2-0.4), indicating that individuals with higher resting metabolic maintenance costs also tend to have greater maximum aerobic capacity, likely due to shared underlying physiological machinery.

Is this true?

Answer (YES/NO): NO